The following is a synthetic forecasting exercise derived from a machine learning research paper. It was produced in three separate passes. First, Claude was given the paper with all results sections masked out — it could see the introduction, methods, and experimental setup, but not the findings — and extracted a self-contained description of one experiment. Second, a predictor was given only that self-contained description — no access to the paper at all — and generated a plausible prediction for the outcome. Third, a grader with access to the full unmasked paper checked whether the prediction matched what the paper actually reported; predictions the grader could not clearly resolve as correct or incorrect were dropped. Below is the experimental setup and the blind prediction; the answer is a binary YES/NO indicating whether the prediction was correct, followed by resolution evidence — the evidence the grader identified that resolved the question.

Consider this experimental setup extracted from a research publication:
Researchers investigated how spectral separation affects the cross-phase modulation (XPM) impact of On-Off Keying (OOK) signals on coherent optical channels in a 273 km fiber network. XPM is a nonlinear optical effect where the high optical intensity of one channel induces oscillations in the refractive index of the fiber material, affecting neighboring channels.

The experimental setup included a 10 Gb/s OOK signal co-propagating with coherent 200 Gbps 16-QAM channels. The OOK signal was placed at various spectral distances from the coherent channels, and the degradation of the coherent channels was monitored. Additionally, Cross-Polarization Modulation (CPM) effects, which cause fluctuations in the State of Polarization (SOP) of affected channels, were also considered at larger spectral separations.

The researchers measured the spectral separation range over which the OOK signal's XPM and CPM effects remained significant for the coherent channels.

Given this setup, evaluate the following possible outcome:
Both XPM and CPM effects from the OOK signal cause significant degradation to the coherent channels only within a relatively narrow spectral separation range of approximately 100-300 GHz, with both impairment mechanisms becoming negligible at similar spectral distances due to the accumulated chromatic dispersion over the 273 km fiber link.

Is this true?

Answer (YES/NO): NO